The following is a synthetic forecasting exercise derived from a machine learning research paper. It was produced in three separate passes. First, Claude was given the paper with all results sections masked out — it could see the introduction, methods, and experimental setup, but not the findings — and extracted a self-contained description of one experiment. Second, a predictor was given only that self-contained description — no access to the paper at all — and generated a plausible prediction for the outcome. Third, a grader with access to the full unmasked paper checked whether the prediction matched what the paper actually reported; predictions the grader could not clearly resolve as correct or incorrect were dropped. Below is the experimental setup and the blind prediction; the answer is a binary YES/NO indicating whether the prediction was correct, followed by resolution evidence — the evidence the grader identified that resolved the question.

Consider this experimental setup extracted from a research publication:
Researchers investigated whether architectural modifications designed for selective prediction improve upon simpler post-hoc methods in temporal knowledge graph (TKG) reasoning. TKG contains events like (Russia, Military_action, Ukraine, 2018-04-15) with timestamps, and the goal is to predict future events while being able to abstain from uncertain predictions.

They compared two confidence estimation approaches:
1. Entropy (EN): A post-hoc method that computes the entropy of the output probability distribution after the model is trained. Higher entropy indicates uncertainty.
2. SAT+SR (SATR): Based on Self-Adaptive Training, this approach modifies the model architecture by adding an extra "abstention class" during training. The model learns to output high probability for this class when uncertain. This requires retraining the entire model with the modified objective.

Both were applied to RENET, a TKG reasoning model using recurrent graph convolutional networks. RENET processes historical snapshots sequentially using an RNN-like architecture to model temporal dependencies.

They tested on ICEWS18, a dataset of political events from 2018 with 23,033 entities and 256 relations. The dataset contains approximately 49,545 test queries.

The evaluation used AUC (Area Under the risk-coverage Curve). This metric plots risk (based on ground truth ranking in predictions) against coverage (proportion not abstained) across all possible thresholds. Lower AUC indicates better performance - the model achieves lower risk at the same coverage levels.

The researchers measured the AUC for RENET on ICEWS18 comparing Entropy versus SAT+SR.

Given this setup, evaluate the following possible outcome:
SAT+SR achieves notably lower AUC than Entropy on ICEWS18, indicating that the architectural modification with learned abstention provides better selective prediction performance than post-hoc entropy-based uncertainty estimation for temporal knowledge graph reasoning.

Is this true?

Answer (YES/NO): NO